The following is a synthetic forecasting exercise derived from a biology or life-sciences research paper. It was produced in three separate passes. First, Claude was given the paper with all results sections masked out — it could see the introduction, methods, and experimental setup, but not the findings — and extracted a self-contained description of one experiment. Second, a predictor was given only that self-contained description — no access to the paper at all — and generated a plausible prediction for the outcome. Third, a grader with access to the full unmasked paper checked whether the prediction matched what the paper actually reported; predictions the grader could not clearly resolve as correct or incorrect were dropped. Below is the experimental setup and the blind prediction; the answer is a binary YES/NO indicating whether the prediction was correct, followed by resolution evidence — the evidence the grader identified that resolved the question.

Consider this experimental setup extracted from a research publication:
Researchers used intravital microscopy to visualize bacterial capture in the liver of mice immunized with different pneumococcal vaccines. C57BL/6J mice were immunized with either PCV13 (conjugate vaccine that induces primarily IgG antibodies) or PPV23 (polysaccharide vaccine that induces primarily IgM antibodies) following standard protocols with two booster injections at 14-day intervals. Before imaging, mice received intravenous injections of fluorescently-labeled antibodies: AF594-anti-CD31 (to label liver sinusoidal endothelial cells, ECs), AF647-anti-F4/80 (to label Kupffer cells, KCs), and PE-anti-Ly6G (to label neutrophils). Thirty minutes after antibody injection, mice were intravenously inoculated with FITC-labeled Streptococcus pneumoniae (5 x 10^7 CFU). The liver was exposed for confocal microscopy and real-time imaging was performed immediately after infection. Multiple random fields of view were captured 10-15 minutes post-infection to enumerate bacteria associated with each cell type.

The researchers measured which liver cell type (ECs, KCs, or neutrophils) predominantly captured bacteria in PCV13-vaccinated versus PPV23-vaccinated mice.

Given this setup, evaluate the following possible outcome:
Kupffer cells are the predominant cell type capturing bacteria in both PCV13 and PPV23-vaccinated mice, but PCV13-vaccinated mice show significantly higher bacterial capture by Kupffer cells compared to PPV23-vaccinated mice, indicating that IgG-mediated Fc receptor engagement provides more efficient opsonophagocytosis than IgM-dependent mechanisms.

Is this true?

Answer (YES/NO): NO